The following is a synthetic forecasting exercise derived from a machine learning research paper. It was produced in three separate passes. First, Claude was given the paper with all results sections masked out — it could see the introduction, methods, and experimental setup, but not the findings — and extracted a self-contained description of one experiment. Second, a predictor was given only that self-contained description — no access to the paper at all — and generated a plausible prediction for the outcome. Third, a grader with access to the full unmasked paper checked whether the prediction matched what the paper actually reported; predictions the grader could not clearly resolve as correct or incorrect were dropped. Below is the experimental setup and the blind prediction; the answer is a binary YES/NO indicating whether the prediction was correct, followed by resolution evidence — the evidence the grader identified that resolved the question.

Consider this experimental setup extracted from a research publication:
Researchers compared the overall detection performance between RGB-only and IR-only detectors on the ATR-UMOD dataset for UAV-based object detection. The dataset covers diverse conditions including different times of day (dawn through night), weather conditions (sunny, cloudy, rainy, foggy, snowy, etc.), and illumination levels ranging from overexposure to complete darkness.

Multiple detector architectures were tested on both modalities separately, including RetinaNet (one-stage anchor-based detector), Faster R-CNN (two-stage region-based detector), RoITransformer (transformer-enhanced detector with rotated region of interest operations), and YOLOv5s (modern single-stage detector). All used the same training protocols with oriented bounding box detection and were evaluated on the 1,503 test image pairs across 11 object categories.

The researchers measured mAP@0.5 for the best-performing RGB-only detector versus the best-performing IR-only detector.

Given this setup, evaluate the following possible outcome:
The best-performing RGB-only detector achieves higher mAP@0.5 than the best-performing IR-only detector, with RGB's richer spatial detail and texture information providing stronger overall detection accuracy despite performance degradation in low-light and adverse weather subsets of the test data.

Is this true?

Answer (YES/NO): NO